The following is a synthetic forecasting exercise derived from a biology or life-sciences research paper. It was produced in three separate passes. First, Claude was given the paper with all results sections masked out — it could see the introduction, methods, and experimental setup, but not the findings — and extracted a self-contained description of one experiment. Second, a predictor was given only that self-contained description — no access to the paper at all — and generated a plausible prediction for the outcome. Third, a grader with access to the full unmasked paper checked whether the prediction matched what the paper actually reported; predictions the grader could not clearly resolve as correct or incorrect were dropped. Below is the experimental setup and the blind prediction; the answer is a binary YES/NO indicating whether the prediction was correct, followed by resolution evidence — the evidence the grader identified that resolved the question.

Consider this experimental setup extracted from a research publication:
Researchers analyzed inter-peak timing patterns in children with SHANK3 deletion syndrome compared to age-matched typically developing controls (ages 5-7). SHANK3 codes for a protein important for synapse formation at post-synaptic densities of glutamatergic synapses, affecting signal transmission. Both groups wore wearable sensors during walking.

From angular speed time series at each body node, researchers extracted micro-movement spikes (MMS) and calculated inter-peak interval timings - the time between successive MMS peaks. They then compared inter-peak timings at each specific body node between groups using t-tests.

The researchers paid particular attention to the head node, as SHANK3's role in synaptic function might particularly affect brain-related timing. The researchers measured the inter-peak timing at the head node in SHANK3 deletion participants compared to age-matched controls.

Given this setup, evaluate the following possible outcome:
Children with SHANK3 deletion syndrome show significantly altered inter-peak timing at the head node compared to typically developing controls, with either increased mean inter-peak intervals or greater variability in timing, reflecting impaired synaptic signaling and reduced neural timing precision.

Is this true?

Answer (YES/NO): YES